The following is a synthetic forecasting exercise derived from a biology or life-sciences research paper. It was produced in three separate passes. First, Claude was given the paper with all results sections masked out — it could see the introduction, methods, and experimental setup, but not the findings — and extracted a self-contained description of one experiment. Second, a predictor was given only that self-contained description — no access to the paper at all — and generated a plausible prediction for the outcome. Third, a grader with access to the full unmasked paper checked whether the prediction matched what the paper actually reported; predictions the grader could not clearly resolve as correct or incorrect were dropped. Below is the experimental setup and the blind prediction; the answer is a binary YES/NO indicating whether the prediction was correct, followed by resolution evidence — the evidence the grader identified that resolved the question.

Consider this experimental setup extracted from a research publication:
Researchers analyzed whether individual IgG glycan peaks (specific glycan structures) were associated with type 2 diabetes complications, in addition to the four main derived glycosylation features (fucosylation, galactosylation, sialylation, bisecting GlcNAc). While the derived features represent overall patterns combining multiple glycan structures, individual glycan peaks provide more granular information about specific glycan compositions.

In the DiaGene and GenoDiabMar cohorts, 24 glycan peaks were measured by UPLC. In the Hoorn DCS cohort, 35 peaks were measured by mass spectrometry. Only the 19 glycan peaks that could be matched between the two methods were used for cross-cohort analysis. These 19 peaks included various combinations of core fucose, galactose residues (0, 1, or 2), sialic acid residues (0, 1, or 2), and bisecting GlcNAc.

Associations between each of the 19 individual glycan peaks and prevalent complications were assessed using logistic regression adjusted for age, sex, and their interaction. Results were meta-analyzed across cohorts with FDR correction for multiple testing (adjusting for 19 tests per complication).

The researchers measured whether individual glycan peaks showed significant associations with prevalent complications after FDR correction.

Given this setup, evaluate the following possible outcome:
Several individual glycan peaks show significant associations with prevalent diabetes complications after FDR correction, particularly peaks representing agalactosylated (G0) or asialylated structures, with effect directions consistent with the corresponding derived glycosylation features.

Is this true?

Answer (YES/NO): NO